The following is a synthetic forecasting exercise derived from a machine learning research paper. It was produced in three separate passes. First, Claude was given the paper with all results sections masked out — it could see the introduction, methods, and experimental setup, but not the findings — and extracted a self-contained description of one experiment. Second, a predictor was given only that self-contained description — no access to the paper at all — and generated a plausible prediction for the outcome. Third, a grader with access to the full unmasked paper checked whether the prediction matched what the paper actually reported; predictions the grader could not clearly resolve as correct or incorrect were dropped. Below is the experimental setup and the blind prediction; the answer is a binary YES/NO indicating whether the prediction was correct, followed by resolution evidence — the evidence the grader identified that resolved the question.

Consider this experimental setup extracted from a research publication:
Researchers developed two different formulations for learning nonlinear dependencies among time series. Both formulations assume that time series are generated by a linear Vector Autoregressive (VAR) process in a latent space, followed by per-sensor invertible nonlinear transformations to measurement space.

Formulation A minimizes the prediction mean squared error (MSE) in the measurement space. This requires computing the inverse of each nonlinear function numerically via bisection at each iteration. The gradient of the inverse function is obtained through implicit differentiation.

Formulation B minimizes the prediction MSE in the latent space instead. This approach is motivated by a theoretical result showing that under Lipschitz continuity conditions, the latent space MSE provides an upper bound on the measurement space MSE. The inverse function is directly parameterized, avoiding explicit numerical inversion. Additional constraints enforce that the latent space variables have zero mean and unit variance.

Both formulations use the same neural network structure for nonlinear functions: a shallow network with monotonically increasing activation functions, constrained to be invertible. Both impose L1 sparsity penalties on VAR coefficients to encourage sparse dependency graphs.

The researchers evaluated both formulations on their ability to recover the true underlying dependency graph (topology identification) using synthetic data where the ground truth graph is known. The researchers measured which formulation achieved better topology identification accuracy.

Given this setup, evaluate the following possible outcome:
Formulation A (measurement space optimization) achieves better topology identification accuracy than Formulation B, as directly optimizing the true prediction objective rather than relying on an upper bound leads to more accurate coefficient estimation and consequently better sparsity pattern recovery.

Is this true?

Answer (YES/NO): NO